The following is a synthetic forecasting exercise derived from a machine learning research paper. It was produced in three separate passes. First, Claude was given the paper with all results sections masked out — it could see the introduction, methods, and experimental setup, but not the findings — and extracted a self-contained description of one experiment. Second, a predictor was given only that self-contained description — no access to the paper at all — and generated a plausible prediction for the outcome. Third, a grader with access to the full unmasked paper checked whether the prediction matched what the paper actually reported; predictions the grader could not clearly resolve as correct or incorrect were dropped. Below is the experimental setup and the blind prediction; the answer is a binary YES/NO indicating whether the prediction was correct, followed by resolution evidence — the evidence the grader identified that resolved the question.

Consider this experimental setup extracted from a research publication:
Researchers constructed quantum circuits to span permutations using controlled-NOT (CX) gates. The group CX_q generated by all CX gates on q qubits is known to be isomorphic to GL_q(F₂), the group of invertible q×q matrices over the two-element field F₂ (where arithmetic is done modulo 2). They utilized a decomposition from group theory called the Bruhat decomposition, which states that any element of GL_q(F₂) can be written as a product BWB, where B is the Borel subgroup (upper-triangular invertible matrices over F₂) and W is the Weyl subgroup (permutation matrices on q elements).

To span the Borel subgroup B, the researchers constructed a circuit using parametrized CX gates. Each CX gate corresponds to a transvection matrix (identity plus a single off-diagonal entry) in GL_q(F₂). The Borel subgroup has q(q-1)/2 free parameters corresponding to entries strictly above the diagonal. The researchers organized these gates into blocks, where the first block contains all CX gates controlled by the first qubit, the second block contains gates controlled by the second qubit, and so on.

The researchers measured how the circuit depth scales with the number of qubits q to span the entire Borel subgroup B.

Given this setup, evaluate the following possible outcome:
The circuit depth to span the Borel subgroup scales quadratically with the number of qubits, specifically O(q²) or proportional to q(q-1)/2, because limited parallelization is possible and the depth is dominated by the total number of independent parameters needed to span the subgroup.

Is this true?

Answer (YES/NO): NO